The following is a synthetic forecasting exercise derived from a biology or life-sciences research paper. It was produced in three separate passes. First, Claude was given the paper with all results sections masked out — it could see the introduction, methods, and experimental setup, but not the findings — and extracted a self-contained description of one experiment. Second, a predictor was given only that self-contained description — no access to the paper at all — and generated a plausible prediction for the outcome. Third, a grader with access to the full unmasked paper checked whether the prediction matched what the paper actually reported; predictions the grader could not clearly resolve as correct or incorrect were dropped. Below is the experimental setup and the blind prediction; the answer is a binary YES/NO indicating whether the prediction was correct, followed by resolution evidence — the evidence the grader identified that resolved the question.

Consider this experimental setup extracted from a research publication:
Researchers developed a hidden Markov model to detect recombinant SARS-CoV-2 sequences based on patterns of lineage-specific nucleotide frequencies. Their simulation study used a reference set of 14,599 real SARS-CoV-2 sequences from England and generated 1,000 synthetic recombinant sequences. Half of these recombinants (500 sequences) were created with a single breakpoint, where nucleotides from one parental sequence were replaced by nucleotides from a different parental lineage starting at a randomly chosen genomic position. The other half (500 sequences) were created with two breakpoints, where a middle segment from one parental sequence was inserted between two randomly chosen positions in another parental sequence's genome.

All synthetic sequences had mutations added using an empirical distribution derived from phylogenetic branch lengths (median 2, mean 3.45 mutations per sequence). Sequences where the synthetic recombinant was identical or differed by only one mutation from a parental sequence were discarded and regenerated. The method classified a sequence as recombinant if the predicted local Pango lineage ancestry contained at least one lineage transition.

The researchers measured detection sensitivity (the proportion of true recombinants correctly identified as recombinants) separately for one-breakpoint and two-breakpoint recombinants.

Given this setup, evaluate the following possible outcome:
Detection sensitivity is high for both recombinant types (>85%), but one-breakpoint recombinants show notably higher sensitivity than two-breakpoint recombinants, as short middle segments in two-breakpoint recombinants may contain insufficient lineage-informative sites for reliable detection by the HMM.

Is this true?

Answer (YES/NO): NO